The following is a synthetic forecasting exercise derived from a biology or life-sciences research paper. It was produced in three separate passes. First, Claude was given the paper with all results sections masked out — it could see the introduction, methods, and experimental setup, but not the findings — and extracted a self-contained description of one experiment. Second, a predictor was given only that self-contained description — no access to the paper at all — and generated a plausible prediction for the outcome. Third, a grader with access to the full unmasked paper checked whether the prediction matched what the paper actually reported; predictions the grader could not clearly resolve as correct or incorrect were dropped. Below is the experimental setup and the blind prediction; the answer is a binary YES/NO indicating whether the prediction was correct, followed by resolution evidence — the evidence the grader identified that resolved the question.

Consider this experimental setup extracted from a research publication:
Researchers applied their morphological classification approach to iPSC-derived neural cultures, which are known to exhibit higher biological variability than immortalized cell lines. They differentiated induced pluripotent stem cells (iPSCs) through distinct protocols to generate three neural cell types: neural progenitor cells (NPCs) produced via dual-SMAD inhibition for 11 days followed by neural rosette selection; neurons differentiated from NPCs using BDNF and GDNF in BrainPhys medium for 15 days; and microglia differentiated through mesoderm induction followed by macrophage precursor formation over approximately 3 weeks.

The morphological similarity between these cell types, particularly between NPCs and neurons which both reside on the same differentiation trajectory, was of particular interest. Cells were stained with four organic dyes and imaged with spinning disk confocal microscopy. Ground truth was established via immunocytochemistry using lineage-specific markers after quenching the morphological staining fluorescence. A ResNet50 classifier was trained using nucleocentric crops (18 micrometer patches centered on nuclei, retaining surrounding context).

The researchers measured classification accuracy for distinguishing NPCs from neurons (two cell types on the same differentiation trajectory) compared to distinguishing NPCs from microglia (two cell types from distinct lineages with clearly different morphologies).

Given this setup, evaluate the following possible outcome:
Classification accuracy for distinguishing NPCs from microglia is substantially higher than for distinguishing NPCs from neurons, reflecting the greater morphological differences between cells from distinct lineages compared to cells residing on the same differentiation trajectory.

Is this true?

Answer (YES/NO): NO